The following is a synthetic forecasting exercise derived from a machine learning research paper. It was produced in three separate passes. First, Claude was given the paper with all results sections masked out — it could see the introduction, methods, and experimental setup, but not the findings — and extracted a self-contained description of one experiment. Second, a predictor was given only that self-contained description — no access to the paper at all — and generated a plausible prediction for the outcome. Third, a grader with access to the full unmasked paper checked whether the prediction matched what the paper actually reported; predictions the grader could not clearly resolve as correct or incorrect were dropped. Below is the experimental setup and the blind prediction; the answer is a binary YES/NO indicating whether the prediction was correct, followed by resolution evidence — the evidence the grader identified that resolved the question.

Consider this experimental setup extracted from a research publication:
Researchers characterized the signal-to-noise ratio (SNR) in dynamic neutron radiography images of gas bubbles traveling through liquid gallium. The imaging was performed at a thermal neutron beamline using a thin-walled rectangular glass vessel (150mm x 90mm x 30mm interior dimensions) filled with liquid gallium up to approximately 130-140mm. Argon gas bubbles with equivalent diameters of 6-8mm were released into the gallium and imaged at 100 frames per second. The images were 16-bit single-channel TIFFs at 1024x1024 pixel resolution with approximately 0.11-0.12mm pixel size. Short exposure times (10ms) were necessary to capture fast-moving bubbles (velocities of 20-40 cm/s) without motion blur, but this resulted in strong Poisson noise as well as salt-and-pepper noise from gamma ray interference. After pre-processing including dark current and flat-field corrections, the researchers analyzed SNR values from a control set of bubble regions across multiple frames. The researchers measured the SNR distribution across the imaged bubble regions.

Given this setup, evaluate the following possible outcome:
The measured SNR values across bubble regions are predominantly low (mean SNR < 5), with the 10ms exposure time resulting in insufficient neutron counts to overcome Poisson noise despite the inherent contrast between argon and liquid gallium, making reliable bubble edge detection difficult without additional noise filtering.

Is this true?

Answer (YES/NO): YES